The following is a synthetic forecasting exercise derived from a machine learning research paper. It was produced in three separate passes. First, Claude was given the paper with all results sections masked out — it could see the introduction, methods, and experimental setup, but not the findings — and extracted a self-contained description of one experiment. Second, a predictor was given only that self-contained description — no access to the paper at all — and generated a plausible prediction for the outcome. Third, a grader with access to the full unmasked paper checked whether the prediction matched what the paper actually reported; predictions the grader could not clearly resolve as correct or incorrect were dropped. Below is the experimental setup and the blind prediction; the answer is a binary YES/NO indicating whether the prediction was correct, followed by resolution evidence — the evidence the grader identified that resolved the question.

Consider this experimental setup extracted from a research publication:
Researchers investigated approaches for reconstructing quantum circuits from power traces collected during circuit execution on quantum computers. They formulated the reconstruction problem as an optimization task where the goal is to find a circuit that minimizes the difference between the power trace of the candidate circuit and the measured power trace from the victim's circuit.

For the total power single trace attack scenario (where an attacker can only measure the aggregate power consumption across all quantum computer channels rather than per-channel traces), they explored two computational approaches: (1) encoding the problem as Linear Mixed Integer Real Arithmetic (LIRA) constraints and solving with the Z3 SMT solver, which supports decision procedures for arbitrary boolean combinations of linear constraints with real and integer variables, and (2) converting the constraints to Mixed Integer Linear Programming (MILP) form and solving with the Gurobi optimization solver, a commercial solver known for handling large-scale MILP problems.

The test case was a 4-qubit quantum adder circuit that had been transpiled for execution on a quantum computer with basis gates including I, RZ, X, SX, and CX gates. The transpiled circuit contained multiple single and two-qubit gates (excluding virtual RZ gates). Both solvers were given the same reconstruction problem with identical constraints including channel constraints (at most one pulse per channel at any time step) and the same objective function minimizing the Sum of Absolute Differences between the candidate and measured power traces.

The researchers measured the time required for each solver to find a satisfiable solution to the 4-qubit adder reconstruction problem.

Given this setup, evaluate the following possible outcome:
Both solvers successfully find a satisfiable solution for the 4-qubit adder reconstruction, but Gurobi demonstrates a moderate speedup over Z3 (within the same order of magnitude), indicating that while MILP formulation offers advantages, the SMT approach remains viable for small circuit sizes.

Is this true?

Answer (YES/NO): NO